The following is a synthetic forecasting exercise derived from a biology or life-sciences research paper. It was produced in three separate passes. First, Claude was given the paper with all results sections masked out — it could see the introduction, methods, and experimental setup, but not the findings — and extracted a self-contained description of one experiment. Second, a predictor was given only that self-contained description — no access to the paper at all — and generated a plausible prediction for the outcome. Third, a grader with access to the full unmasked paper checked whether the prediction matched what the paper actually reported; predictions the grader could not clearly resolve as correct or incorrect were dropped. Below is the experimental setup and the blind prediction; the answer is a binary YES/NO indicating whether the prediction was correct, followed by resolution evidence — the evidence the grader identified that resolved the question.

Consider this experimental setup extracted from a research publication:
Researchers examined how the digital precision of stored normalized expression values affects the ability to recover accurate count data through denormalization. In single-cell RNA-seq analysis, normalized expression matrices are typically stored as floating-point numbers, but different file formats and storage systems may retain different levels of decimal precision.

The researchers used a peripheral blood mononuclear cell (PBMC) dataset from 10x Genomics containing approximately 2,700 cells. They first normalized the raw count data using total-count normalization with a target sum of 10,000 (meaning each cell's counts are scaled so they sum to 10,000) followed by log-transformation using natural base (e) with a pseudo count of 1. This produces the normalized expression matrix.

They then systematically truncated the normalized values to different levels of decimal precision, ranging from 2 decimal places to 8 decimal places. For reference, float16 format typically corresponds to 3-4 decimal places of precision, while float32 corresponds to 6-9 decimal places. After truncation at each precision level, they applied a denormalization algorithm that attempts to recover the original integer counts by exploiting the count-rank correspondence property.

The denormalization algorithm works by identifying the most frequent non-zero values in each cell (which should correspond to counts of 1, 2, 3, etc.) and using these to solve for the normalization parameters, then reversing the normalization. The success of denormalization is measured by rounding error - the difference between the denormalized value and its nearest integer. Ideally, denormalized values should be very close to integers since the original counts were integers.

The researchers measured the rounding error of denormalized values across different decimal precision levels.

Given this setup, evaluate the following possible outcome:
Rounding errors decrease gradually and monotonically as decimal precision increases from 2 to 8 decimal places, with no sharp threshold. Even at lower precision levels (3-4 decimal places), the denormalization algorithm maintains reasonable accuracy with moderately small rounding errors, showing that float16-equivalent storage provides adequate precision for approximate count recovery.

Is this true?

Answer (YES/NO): NO